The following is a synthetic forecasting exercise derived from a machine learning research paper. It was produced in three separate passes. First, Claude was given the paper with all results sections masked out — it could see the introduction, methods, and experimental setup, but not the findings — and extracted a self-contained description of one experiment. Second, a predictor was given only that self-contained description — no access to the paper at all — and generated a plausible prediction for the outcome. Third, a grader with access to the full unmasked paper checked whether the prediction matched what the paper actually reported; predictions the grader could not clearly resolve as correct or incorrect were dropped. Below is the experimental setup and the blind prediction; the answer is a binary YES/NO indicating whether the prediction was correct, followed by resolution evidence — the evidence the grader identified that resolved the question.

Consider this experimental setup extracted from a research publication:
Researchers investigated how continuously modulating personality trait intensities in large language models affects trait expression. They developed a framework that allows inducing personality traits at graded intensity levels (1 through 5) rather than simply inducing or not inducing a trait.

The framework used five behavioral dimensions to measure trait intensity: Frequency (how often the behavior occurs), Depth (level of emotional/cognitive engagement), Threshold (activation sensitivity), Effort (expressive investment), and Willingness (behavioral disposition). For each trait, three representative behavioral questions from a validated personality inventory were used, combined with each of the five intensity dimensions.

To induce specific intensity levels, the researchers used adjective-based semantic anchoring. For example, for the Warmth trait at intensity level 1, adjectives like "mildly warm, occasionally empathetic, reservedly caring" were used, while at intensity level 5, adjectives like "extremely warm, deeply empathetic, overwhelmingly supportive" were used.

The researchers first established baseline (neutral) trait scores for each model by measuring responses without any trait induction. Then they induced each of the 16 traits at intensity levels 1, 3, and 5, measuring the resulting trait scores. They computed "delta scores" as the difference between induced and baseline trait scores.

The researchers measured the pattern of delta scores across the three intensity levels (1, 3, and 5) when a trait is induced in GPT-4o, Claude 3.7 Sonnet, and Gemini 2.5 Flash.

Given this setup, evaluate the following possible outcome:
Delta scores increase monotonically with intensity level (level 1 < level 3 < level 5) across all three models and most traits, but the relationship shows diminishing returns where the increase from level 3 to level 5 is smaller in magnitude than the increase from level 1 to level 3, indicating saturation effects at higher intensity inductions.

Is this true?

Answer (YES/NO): NO